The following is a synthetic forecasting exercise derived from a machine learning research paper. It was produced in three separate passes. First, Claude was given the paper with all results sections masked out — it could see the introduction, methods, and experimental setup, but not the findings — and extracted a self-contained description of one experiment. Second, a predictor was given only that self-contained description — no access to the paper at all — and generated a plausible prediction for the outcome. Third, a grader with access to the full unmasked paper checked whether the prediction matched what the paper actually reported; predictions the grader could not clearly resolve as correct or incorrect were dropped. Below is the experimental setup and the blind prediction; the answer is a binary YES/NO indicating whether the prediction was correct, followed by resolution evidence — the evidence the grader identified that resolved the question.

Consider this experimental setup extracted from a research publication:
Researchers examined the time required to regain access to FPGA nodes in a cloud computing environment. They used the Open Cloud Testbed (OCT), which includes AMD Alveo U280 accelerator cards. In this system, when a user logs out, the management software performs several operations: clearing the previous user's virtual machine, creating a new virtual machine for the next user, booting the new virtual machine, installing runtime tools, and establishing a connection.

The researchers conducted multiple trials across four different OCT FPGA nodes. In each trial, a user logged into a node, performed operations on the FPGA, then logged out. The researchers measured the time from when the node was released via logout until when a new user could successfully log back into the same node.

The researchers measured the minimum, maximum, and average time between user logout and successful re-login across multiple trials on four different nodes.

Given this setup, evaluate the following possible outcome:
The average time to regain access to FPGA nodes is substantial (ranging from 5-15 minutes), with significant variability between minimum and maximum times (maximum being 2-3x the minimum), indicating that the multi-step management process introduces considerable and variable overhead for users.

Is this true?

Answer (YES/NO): NO